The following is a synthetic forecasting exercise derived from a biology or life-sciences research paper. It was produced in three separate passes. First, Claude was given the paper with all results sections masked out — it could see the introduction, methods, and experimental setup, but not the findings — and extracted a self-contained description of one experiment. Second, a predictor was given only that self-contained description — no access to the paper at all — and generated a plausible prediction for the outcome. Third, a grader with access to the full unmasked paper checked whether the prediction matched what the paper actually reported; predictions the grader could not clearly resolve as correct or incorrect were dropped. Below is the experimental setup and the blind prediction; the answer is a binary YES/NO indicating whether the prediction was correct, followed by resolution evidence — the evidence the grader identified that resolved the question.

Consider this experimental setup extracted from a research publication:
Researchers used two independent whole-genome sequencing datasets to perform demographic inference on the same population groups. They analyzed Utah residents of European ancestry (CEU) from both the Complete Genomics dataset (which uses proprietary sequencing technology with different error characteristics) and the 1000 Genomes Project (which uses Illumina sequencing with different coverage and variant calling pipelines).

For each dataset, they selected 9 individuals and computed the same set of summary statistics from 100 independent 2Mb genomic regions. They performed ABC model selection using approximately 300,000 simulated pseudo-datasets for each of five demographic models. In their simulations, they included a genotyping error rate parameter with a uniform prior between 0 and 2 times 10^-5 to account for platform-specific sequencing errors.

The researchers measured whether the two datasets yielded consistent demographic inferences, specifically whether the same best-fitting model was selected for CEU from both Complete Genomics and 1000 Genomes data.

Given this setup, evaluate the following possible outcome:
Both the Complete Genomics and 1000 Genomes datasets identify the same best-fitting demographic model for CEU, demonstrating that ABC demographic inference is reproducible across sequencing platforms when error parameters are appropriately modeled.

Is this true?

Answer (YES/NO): YES